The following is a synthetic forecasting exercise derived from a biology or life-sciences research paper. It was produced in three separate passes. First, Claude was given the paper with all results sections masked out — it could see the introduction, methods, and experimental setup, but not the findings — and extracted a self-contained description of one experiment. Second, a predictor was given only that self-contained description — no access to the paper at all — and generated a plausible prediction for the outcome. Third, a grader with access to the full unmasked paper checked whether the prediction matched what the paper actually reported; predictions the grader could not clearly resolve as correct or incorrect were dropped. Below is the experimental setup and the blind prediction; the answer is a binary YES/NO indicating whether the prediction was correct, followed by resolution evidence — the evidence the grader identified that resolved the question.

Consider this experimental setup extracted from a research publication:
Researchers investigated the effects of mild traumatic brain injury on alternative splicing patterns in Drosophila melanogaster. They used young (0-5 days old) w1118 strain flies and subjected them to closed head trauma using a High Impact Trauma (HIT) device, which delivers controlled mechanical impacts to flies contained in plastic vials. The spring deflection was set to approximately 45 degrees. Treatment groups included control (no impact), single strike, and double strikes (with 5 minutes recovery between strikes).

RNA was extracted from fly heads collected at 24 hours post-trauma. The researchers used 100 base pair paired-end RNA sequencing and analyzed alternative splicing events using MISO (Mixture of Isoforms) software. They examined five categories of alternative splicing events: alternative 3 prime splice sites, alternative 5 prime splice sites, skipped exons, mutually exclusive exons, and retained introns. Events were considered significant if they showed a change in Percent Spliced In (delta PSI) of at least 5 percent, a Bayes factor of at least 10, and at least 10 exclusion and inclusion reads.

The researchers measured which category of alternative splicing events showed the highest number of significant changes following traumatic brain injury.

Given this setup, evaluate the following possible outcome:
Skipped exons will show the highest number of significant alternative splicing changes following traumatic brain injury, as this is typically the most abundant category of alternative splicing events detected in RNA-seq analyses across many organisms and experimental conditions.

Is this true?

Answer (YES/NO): NO